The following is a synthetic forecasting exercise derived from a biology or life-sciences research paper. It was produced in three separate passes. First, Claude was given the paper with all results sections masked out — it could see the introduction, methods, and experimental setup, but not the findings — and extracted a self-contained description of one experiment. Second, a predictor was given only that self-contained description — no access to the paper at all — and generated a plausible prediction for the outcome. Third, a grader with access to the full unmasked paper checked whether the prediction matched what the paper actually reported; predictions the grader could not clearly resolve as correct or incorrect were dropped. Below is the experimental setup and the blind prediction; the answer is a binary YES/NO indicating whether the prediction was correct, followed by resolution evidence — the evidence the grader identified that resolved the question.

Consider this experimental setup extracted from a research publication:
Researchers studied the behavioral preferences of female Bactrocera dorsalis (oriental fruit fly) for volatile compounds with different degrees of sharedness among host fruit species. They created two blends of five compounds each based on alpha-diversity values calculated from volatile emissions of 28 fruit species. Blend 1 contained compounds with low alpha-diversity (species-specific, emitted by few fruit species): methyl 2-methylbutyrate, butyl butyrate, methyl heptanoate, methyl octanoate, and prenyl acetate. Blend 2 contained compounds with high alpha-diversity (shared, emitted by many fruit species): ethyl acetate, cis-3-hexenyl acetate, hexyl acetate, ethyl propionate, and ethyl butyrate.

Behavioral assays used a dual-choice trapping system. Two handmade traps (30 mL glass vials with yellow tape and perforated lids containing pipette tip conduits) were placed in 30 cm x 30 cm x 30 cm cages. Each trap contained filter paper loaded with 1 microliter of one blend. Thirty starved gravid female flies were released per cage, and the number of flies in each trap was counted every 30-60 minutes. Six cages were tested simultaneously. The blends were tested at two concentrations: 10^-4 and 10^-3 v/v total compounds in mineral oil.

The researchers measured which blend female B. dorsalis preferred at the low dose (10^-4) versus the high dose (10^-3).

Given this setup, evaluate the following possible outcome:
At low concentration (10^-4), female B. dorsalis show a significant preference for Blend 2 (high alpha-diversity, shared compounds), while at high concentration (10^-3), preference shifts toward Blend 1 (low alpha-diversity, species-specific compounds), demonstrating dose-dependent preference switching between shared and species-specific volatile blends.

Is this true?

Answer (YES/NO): NO